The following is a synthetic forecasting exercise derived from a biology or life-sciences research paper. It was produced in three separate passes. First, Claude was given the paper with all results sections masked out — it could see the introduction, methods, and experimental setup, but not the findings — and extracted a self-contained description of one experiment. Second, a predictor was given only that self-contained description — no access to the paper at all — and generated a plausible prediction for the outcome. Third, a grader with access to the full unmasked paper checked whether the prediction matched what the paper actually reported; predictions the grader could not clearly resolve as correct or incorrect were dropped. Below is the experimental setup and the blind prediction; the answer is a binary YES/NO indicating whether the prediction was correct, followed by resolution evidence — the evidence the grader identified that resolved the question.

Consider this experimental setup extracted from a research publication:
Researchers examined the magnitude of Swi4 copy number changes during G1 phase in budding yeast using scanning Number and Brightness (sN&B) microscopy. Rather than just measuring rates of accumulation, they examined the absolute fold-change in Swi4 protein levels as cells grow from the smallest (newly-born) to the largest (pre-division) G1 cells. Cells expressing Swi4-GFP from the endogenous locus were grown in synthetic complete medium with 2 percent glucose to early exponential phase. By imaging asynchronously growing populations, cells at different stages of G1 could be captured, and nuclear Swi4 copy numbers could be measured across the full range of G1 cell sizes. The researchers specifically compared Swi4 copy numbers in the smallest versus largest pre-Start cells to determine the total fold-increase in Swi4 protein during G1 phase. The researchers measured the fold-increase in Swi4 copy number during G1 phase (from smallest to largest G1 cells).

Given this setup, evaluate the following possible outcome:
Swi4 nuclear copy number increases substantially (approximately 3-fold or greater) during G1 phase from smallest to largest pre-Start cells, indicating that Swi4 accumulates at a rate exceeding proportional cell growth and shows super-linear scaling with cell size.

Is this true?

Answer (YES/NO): YES